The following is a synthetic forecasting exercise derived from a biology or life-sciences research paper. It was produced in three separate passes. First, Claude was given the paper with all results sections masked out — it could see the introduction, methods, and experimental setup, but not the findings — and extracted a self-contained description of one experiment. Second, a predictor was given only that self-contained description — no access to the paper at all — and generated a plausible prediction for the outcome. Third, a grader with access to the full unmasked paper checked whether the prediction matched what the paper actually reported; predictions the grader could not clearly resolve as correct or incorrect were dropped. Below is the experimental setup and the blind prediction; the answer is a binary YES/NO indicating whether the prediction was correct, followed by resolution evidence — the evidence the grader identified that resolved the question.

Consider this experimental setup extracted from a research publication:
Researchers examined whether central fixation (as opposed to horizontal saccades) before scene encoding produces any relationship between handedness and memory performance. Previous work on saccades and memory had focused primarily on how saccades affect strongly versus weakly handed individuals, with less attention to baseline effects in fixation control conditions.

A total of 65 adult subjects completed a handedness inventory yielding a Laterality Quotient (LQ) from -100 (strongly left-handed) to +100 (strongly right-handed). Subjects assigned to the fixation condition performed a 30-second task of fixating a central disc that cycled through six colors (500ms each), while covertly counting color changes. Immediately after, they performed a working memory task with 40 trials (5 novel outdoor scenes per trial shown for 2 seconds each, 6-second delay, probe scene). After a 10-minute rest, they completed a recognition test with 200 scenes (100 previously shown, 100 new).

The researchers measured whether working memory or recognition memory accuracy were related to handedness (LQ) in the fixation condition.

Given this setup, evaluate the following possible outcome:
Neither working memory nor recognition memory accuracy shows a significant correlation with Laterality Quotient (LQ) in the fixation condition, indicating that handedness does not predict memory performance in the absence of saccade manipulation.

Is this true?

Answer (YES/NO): YES